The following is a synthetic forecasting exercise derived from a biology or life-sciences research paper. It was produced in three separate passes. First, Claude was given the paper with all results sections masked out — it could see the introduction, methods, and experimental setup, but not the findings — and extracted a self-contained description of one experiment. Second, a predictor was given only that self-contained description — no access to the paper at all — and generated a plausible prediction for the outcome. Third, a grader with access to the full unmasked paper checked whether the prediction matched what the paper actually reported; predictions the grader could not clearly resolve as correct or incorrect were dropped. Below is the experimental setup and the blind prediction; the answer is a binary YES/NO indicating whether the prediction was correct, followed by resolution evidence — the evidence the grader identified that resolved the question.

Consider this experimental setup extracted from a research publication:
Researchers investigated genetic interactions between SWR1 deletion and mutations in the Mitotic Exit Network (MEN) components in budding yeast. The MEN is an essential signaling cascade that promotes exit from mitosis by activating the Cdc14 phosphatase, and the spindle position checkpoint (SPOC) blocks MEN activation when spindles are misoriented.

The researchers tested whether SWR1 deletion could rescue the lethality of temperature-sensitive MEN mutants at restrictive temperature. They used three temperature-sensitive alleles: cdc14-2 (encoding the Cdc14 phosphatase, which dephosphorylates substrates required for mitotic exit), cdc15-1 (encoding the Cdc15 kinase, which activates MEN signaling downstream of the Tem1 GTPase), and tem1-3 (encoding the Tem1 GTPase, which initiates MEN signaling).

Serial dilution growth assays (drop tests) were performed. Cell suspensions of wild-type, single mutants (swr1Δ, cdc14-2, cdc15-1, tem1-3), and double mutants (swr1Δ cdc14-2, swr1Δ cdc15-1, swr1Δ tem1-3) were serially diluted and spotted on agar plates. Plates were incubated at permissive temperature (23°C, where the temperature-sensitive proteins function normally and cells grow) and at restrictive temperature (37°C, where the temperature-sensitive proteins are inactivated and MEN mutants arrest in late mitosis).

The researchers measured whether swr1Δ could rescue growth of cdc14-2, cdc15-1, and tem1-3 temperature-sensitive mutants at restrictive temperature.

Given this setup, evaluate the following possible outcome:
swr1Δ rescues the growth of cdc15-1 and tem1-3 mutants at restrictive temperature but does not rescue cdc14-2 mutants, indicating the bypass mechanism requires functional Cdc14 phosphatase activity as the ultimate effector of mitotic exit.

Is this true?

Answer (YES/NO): NO